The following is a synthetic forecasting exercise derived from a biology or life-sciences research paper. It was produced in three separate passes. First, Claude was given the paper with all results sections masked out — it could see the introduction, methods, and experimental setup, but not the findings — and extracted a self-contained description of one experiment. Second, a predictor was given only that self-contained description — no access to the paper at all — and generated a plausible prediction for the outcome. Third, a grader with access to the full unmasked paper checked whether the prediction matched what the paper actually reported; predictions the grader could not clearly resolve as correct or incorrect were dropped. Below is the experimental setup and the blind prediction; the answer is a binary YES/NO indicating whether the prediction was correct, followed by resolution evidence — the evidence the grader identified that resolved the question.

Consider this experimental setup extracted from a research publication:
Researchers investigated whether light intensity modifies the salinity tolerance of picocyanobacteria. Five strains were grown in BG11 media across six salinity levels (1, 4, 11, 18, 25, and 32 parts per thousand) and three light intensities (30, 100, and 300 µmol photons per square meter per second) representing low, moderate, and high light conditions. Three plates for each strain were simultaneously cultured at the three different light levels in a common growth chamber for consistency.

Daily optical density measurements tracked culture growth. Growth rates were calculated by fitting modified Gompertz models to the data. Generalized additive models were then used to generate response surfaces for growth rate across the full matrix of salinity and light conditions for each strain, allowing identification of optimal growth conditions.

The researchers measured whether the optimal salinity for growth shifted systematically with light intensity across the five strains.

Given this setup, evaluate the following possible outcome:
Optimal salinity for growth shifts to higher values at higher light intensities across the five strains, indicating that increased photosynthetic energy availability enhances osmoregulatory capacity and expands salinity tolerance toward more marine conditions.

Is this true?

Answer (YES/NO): NO